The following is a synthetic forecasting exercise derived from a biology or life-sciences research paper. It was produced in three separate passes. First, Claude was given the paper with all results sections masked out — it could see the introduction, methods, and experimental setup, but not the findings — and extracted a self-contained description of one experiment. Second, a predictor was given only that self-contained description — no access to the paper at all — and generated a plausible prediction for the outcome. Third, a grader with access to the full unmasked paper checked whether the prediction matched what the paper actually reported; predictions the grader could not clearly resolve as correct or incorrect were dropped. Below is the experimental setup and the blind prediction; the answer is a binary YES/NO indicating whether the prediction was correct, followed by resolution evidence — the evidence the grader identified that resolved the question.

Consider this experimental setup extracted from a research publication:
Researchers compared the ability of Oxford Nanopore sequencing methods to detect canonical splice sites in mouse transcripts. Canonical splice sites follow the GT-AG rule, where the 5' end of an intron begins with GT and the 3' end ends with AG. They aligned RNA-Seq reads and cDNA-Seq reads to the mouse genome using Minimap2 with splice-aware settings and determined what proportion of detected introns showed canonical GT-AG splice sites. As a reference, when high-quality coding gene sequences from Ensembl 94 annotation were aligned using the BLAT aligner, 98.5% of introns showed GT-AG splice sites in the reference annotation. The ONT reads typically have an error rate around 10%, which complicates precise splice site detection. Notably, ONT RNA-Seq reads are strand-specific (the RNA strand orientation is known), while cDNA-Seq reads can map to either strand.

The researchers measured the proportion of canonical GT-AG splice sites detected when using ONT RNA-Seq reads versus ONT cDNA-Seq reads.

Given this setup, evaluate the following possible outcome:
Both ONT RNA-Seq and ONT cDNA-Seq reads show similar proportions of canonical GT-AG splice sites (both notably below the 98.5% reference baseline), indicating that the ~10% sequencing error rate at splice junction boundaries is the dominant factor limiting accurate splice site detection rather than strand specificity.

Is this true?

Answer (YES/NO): NO